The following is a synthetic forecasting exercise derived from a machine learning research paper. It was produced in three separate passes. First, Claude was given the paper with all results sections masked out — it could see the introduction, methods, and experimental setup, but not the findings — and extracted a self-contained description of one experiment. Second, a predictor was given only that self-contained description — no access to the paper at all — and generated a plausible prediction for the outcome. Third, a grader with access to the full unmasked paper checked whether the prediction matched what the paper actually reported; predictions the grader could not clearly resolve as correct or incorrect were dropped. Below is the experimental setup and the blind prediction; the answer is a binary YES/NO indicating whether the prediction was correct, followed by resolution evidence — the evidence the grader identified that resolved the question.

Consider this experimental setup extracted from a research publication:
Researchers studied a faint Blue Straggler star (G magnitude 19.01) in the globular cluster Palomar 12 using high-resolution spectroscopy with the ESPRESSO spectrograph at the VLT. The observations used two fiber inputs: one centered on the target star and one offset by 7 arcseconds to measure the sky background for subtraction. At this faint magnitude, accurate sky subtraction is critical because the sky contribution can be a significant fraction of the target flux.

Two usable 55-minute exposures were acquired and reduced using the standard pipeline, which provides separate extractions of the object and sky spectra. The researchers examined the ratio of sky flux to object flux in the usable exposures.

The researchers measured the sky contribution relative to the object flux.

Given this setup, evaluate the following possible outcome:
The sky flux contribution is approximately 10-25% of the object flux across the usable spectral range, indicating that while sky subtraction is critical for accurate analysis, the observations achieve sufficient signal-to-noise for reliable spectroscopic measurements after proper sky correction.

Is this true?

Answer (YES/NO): YES